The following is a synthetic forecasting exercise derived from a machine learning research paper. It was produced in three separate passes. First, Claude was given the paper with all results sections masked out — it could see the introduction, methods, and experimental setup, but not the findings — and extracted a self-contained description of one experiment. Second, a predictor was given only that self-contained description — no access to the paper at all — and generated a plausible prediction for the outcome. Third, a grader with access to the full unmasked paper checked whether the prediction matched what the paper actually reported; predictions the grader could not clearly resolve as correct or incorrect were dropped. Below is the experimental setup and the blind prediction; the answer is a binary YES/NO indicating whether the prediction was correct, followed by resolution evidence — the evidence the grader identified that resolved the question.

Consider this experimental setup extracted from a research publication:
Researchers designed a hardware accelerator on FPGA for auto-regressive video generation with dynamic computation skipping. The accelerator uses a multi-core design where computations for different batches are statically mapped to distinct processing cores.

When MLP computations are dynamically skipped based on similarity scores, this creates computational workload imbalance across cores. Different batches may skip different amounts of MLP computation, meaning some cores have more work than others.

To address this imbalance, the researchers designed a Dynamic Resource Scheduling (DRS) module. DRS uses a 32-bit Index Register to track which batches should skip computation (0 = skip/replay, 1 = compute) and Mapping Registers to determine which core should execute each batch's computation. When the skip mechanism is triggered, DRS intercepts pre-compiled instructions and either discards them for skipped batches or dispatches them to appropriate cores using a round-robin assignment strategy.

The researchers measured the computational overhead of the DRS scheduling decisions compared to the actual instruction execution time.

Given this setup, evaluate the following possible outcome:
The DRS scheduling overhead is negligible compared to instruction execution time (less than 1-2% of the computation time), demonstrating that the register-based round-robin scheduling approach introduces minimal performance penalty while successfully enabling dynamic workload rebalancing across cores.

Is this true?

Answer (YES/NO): NO